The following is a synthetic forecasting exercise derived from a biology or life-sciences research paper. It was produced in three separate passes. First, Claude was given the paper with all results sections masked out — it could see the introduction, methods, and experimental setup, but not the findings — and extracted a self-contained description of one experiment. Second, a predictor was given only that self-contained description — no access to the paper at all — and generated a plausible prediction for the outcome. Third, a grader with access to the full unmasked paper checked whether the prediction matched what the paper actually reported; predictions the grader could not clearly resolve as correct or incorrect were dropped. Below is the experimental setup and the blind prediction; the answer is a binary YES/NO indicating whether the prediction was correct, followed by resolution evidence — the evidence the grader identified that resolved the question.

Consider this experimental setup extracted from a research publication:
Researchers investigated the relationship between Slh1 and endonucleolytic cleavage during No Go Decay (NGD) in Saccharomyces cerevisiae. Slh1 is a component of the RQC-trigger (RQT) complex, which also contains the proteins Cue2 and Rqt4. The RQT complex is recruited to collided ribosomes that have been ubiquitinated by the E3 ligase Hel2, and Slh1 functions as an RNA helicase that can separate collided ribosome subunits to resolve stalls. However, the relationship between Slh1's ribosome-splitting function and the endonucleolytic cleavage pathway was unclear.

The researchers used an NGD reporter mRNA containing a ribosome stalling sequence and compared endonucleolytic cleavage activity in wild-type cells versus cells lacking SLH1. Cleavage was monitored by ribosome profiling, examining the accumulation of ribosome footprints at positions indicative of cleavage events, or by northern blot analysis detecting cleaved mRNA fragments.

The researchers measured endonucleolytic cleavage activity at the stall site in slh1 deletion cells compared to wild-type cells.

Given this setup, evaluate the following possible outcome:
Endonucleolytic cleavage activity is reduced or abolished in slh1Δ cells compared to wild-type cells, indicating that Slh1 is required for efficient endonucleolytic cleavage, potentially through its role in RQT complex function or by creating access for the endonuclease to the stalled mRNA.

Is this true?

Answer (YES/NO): NO